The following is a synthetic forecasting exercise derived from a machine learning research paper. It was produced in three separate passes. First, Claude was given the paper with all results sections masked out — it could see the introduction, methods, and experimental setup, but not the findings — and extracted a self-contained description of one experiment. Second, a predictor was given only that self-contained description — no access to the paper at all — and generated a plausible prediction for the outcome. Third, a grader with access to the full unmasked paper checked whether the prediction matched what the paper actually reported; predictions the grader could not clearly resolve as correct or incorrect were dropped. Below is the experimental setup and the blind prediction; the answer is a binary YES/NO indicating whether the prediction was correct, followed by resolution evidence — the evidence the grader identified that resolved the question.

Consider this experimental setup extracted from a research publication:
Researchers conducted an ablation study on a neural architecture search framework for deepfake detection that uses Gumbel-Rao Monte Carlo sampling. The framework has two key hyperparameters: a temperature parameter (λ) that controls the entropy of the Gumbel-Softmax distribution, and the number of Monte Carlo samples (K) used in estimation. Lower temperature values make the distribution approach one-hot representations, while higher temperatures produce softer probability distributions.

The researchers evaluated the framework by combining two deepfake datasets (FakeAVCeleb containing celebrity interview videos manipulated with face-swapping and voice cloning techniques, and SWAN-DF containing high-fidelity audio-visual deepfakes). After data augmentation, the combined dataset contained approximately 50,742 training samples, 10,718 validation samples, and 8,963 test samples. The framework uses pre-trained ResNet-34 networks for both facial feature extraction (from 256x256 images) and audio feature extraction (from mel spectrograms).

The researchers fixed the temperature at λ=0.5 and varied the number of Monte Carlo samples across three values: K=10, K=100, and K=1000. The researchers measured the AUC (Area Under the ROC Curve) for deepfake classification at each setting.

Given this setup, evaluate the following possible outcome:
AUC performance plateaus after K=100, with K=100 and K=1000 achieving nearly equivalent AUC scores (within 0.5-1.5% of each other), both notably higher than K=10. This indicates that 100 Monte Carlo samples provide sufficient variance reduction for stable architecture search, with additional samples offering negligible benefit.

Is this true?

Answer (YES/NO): NO